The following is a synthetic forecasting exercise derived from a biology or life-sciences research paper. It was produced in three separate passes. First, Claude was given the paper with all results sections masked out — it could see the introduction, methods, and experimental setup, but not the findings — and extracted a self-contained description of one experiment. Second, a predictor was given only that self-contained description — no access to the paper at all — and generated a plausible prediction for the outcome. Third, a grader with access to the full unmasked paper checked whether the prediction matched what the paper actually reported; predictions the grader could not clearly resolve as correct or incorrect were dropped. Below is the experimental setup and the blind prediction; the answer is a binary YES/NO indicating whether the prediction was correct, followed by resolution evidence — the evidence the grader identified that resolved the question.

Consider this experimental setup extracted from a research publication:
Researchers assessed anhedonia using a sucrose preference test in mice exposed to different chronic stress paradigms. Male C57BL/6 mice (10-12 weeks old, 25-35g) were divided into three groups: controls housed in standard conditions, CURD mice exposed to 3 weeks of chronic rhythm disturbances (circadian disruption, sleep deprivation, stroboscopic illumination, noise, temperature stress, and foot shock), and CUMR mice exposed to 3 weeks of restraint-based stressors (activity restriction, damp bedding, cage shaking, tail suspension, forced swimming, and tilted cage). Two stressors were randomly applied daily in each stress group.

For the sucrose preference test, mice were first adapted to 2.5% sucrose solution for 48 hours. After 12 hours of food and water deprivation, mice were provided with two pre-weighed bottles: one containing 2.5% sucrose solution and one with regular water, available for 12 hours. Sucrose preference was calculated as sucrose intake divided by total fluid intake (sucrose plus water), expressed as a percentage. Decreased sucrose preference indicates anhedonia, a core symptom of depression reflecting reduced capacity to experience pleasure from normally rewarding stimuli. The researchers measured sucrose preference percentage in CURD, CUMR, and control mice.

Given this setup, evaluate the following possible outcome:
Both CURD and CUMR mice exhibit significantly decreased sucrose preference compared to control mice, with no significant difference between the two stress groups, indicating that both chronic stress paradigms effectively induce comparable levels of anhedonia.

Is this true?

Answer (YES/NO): NO